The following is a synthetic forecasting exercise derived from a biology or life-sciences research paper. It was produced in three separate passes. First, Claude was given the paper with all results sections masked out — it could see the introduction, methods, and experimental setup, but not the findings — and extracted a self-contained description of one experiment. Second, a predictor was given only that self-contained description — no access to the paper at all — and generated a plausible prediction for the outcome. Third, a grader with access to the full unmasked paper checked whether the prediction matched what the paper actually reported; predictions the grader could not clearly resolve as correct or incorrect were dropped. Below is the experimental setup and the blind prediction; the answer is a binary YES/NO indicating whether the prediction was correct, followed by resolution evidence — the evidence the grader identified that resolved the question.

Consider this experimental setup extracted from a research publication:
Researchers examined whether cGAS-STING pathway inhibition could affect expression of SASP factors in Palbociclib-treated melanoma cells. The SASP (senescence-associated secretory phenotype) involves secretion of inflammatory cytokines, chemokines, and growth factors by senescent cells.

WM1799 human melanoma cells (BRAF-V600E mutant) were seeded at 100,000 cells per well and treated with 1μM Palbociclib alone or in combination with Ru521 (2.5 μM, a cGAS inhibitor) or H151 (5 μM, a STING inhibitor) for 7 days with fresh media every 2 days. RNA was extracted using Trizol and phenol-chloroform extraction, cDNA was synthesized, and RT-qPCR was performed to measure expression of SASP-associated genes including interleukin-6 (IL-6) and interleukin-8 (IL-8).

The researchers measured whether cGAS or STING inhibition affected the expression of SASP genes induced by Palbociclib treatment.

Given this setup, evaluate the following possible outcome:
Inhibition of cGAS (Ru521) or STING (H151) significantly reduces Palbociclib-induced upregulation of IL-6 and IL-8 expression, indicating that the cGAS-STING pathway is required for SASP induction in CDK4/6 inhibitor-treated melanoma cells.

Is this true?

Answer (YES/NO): NO